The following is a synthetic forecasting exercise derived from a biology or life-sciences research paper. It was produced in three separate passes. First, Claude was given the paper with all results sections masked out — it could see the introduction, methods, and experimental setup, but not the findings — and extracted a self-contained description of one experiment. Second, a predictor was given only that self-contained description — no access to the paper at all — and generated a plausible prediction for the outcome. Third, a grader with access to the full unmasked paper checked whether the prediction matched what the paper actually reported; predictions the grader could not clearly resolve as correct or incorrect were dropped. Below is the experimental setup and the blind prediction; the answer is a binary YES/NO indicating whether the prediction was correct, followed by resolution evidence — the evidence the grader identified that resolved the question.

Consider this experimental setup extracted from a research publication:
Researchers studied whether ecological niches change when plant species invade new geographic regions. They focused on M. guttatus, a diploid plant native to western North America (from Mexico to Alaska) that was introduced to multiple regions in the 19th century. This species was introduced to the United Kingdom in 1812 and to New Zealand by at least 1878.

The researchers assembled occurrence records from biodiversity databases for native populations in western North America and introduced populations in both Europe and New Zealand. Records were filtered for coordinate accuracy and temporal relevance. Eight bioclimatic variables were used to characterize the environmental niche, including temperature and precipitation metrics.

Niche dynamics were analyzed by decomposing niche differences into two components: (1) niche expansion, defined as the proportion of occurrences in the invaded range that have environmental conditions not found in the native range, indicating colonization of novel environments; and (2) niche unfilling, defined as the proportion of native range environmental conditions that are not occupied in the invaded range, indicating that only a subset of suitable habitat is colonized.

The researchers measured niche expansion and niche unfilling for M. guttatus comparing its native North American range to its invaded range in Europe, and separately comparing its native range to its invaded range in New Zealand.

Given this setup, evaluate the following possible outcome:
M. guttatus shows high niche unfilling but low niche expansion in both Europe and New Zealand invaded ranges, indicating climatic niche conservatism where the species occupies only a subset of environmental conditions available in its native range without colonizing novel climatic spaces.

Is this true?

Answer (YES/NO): NO